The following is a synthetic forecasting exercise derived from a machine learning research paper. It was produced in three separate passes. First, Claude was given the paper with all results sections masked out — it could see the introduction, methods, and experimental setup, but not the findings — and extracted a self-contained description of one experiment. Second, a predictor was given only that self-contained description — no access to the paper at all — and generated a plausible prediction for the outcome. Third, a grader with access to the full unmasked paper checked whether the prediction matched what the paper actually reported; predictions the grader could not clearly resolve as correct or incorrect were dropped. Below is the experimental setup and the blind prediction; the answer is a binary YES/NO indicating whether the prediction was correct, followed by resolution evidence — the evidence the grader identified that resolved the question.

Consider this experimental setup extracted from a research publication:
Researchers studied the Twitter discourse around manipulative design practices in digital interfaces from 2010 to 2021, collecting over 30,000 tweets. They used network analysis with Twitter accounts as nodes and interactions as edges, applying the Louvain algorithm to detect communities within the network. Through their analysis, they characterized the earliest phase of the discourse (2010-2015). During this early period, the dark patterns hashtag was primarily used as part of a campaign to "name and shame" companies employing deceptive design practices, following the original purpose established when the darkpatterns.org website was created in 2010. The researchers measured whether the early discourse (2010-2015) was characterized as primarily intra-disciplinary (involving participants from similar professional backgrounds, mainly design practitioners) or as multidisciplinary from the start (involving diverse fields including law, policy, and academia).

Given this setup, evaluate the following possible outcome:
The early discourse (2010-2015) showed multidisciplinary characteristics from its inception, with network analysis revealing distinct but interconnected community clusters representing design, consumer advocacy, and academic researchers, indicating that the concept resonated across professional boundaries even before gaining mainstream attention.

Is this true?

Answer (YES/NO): NO